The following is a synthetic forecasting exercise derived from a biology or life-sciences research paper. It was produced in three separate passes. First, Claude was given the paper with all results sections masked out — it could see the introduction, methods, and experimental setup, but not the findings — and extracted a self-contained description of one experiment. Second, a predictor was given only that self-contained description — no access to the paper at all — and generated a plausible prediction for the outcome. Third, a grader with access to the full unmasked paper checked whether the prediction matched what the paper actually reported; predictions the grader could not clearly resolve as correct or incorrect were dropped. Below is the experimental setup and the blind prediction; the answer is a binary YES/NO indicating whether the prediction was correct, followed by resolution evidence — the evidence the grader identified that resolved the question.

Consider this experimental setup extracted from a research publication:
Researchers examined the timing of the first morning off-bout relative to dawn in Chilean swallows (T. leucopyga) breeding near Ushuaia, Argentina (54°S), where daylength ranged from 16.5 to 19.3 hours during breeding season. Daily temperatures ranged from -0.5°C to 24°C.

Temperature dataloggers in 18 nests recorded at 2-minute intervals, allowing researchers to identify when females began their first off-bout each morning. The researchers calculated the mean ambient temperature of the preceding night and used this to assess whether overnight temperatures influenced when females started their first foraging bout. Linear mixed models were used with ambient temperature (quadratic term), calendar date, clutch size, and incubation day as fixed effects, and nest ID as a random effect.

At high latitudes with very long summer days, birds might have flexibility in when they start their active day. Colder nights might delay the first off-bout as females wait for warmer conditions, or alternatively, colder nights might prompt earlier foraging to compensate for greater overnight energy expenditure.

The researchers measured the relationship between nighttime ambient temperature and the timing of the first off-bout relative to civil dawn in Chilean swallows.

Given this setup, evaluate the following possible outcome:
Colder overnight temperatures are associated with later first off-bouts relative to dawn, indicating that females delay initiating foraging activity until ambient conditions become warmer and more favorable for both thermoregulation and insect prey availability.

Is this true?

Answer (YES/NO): NO